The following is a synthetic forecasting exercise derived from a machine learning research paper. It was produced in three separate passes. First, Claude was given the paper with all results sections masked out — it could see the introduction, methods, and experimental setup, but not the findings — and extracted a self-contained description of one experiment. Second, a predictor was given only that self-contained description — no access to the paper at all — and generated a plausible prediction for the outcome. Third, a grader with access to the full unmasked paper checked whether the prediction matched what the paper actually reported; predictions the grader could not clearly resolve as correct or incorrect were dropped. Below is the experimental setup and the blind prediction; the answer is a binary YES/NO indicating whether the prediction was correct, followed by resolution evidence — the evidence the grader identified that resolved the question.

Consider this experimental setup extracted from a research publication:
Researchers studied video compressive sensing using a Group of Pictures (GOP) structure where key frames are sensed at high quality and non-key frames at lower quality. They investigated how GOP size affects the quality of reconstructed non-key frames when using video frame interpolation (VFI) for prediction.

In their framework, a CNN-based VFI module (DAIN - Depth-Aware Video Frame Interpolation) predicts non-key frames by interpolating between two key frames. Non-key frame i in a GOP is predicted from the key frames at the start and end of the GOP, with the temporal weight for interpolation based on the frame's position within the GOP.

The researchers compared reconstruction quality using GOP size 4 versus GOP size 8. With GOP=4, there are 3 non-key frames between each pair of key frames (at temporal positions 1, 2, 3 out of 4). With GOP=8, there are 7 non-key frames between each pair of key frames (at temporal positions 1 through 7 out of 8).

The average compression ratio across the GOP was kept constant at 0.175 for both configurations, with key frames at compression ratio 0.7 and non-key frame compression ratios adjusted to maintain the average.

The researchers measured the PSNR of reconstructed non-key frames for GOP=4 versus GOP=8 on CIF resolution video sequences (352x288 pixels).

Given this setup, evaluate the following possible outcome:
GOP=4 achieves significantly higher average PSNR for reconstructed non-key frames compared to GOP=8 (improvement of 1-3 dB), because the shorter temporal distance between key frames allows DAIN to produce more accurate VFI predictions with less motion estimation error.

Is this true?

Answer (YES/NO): YES